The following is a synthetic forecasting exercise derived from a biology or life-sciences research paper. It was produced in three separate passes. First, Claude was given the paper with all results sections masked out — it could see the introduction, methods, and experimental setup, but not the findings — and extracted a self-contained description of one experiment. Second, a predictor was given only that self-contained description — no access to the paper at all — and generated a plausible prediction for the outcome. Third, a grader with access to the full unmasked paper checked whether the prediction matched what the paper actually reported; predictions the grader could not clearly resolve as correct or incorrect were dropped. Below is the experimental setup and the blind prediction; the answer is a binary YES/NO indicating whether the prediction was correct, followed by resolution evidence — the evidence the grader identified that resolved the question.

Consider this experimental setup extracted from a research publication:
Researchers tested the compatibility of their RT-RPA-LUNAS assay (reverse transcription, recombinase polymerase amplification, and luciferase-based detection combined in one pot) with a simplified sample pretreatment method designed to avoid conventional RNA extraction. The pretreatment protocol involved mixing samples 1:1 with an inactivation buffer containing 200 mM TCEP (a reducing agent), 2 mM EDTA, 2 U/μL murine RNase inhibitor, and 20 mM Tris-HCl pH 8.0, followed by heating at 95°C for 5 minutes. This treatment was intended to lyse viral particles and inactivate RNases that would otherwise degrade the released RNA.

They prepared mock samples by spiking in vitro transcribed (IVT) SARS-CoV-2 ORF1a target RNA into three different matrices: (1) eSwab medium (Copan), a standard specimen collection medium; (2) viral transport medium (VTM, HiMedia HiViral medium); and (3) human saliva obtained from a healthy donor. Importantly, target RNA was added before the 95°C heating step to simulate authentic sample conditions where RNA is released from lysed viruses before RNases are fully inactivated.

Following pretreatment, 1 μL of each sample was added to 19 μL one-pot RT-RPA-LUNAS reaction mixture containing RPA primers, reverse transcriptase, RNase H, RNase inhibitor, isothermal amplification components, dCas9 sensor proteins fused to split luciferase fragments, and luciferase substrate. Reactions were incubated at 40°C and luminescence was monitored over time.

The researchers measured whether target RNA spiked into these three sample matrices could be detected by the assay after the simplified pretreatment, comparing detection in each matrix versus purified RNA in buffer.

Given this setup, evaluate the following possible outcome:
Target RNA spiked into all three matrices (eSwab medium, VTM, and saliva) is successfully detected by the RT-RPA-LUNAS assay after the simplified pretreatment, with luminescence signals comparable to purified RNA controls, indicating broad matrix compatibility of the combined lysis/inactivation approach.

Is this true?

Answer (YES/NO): NO